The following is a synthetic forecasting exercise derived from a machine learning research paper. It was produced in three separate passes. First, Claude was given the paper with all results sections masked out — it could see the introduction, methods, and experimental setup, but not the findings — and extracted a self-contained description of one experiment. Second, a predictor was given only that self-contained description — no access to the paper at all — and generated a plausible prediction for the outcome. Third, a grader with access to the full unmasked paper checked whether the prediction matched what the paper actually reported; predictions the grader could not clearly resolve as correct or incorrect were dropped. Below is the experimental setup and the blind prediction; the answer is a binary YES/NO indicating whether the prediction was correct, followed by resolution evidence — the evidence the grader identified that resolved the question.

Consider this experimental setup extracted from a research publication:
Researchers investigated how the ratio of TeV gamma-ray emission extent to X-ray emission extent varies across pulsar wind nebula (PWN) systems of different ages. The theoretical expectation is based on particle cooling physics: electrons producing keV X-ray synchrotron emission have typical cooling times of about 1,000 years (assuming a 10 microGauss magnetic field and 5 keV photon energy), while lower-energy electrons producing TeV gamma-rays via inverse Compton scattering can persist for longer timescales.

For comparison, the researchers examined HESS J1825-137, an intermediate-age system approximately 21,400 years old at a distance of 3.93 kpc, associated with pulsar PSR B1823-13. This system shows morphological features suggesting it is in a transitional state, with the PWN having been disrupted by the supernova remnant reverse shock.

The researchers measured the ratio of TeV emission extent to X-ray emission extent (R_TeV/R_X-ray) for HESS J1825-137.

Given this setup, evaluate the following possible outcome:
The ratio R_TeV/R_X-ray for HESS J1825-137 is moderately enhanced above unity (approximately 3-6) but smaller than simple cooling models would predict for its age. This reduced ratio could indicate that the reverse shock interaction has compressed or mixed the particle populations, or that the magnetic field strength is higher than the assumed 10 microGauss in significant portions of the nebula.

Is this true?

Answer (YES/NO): YES